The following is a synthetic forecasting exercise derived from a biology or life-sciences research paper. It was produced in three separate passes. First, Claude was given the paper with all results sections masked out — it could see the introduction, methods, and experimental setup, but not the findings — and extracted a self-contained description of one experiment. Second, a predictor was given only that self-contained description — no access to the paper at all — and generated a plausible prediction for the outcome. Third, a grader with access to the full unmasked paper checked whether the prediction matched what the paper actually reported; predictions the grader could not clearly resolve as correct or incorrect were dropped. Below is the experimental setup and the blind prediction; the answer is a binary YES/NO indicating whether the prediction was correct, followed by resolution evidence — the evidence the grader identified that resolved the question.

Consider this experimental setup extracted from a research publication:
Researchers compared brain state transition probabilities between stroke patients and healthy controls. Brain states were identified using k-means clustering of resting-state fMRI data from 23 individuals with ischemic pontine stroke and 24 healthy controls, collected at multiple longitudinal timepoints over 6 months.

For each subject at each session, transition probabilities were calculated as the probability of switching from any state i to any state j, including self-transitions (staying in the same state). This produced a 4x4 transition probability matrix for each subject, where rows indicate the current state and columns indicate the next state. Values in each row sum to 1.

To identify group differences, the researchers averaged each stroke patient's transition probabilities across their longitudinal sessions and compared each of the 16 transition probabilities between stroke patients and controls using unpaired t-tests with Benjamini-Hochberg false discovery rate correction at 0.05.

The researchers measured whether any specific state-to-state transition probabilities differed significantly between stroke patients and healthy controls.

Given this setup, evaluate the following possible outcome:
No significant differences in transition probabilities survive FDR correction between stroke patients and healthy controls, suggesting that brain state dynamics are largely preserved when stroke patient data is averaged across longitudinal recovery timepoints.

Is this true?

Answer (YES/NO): NO